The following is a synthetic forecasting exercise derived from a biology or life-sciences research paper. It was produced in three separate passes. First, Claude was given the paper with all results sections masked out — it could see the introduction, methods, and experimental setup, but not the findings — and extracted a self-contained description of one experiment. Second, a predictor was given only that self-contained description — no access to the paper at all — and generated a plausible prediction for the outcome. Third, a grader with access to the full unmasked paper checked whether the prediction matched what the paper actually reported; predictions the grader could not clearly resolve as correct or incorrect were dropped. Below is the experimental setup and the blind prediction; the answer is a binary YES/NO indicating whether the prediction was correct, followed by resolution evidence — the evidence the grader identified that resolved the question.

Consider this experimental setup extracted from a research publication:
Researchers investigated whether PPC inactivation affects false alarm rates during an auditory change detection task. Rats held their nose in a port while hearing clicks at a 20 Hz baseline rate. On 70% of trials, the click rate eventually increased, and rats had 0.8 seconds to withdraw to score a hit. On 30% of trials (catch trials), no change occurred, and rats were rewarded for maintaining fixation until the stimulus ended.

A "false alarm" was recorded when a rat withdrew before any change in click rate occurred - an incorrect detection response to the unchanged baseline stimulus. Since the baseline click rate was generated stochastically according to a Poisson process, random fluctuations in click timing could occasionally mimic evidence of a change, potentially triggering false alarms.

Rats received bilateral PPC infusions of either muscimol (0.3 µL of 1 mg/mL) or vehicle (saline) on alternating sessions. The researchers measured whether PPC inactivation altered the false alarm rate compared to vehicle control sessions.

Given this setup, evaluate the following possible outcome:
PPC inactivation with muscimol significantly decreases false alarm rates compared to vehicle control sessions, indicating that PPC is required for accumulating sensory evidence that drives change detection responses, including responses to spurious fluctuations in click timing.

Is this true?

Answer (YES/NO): YES